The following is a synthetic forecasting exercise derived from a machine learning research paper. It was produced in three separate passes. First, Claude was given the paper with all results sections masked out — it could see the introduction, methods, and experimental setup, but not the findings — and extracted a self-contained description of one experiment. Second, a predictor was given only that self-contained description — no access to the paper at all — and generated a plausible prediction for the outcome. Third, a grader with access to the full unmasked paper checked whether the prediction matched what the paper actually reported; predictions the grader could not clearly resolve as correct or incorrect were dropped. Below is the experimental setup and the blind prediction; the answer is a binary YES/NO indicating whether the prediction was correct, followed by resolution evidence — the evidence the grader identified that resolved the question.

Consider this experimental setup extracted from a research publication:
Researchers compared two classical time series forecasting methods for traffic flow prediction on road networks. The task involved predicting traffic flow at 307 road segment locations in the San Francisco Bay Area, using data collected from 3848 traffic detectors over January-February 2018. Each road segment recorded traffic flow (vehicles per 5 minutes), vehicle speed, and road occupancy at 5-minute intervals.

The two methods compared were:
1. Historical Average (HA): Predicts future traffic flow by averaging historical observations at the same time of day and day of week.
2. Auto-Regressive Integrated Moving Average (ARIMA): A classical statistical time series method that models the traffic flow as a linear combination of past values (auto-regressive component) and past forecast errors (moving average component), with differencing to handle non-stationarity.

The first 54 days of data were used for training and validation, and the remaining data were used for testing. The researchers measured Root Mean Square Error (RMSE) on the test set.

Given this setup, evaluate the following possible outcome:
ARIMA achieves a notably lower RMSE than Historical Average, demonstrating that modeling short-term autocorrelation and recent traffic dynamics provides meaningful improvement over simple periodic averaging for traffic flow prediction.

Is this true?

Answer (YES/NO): NO